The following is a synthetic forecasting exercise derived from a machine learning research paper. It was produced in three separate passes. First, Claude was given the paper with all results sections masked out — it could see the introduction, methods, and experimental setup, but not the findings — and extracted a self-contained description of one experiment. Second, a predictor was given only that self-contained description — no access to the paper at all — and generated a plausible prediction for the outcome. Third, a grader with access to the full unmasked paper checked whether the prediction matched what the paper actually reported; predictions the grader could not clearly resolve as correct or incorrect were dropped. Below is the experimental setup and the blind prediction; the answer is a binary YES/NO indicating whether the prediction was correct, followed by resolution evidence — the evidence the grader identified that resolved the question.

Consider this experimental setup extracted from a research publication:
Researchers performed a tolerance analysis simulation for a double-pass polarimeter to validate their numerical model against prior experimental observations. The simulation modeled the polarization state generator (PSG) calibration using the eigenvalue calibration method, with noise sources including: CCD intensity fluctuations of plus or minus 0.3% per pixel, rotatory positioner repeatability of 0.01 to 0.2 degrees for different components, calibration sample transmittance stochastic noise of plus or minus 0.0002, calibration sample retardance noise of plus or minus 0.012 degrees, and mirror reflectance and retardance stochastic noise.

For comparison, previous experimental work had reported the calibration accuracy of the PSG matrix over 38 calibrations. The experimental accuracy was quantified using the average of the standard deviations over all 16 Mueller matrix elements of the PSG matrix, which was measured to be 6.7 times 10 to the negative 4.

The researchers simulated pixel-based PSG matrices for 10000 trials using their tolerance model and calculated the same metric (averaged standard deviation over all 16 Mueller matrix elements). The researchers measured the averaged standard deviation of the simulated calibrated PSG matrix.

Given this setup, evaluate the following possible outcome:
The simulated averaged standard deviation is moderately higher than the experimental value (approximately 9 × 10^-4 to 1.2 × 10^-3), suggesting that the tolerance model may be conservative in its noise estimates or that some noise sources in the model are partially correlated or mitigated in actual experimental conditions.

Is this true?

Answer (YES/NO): NO